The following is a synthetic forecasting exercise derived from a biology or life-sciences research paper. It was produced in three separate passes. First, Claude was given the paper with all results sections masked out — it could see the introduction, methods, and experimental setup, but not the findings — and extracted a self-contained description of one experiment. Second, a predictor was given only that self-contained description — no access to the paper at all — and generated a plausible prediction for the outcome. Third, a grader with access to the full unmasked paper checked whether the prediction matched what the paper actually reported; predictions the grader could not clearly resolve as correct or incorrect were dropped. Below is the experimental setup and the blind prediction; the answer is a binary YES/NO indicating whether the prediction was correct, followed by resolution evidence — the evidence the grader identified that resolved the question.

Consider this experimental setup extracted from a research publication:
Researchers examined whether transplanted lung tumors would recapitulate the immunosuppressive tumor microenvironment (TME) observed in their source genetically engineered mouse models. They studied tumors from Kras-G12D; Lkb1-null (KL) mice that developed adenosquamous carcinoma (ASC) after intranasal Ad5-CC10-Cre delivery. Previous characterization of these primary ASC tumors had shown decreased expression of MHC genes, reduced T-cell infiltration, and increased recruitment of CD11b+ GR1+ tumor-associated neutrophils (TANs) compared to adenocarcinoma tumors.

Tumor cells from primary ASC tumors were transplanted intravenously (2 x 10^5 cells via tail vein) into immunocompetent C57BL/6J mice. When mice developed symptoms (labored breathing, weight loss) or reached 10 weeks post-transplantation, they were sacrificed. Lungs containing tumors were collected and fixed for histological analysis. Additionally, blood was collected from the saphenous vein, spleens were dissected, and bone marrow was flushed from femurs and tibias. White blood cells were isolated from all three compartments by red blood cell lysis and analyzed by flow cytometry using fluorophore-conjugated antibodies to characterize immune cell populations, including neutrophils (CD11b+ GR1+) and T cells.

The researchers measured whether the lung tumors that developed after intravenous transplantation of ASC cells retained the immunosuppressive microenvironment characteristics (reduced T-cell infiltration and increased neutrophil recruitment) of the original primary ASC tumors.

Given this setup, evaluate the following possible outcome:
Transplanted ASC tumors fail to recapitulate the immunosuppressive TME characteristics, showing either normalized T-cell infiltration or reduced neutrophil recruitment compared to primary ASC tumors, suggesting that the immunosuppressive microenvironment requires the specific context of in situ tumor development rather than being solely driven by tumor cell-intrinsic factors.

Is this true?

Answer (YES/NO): NO